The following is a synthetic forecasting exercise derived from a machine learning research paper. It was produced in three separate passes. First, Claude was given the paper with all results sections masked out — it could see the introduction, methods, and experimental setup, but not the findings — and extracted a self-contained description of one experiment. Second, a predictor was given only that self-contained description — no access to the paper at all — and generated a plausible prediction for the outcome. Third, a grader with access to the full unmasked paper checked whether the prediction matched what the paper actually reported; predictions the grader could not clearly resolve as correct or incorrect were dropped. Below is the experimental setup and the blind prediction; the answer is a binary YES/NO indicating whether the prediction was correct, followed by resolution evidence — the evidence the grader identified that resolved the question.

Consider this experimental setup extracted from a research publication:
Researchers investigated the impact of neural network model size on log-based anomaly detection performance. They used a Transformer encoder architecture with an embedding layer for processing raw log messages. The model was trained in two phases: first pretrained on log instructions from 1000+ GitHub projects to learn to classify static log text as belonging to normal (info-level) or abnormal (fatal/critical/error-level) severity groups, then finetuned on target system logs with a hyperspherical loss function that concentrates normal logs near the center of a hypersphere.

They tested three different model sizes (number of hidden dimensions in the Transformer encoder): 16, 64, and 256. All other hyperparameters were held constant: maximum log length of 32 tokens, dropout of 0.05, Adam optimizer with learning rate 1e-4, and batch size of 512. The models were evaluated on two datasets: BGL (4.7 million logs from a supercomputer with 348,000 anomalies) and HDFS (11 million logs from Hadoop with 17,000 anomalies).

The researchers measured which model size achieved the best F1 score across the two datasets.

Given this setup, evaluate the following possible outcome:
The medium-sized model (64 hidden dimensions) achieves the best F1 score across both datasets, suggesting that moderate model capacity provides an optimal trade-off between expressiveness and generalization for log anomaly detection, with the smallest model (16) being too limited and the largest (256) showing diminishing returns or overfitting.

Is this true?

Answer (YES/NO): NO